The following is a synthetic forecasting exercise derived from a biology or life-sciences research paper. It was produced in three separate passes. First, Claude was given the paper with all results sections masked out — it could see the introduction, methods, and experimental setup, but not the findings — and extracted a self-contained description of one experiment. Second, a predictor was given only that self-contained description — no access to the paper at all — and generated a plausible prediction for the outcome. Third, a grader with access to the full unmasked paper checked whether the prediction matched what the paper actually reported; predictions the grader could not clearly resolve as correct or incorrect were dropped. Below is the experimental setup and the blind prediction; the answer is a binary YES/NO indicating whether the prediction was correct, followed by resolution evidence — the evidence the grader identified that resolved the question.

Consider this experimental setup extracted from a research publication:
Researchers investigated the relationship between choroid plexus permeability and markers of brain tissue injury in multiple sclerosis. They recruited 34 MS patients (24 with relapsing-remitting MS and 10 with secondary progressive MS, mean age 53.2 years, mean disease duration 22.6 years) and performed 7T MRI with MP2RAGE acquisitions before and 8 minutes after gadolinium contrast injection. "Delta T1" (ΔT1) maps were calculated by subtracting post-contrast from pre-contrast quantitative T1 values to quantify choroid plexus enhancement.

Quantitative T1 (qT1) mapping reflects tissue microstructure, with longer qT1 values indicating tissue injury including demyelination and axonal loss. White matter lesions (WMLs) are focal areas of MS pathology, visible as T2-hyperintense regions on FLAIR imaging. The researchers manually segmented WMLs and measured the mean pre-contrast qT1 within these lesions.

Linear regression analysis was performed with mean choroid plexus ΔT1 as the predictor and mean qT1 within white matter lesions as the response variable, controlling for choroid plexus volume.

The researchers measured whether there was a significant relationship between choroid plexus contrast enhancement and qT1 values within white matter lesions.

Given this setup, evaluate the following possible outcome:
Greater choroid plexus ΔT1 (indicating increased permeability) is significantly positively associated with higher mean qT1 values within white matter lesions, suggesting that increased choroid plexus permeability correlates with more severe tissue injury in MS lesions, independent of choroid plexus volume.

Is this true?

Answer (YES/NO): NO